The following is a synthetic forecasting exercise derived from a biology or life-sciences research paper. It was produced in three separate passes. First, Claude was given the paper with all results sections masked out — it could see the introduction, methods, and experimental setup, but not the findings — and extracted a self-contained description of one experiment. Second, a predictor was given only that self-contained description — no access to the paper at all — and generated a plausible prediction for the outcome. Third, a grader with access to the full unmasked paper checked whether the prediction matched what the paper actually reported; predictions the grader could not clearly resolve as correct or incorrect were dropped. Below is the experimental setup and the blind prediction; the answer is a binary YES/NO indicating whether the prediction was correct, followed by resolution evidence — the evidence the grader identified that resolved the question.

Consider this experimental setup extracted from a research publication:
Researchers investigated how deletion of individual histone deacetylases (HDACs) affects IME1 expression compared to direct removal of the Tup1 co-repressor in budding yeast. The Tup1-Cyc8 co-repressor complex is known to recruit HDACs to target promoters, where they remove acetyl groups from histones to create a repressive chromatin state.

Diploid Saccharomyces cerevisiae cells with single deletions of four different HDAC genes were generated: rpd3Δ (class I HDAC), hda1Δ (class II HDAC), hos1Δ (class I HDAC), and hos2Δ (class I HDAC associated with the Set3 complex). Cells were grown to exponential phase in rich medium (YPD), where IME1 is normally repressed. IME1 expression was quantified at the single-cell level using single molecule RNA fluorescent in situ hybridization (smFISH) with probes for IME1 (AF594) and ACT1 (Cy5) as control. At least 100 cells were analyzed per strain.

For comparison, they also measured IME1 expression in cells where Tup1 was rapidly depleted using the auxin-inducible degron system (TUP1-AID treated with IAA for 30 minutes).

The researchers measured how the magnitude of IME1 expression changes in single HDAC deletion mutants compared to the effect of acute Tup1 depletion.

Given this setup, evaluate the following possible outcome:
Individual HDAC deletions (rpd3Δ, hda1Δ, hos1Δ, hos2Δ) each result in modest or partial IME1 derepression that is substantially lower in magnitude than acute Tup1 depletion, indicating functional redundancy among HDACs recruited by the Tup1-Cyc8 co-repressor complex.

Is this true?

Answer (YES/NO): NO